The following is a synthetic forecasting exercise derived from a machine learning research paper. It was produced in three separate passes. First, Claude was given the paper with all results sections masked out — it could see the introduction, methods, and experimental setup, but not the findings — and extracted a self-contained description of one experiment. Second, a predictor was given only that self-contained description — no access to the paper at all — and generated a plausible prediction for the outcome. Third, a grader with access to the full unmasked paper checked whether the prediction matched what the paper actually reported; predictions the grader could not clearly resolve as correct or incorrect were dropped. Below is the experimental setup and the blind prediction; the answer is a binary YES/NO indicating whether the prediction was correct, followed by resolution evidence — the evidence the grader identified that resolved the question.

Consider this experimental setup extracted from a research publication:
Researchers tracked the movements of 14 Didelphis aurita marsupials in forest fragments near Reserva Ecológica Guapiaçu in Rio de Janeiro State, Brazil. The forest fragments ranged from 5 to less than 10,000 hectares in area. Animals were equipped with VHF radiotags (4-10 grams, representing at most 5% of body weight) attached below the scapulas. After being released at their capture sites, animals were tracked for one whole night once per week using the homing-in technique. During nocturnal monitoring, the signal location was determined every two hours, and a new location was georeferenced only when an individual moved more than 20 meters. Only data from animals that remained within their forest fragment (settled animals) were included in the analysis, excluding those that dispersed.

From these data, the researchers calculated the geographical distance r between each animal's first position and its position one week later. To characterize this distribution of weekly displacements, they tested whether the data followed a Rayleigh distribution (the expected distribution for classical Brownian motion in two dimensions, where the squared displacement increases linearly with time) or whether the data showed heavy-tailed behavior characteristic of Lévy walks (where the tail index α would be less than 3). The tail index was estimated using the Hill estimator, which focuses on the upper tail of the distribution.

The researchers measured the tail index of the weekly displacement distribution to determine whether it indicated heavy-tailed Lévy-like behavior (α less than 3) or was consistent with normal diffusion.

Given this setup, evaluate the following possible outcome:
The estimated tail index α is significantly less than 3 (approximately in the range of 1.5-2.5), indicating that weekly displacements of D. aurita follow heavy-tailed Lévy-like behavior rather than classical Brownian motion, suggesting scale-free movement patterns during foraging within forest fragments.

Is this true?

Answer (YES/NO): NO